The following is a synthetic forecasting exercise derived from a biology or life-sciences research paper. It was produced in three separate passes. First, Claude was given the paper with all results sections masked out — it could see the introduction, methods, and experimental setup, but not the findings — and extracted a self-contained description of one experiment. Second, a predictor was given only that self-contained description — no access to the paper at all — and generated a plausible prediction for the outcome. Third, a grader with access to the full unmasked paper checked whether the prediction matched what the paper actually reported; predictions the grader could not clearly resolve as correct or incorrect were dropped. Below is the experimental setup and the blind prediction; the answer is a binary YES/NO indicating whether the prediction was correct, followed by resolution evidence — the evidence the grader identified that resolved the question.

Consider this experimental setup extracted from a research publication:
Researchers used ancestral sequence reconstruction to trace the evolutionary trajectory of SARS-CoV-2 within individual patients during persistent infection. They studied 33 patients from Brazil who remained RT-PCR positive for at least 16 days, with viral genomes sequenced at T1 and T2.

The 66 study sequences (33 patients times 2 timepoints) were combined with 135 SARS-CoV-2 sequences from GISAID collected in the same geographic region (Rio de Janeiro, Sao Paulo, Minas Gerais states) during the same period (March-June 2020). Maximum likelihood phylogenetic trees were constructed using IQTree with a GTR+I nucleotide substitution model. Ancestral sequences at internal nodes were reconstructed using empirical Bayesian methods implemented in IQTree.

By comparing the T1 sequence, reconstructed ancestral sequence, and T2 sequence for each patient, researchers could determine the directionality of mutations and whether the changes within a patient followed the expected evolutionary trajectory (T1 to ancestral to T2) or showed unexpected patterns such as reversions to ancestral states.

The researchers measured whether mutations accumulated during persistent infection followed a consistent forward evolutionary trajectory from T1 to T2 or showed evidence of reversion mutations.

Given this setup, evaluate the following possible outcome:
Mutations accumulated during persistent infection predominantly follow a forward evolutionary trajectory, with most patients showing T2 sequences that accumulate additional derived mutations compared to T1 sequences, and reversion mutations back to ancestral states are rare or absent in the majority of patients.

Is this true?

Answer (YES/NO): YES